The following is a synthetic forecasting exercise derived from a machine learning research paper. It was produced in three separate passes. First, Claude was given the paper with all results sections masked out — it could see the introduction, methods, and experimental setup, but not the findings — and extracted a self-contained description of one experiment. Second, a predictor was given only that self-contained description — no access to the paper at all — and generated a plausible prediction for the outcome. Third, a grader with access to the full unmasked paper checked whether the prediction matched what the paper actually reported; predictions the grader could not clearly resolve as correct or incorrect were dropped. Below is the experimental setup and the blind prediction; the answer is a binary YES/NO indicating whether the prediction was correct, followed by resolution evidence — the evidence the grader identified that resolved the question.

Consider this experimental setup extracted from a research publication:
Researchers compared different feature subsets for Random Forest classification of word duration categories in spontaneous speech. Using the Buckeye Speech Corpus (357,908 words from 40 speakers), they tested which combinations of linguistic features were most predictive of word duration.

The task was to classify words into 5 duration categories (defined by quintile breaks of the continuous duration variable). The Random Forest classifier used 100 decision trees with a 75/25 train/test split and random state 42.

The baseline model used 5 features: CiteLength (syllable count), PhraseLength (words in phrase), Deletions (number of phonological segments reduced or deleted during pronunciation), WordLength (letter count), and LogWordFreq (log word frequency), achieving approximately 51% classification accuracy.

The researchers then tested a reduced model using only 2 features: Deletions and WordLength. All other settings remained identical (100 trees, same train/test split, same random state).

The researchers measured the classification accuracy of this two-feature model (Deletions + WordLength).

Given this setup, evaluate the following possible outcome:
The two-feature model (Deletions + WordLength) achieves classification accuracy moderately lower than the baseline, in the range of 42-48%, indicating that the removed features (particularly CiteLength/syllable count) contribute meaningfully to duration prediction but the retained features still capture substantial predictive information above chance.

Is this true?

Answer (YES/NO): YES